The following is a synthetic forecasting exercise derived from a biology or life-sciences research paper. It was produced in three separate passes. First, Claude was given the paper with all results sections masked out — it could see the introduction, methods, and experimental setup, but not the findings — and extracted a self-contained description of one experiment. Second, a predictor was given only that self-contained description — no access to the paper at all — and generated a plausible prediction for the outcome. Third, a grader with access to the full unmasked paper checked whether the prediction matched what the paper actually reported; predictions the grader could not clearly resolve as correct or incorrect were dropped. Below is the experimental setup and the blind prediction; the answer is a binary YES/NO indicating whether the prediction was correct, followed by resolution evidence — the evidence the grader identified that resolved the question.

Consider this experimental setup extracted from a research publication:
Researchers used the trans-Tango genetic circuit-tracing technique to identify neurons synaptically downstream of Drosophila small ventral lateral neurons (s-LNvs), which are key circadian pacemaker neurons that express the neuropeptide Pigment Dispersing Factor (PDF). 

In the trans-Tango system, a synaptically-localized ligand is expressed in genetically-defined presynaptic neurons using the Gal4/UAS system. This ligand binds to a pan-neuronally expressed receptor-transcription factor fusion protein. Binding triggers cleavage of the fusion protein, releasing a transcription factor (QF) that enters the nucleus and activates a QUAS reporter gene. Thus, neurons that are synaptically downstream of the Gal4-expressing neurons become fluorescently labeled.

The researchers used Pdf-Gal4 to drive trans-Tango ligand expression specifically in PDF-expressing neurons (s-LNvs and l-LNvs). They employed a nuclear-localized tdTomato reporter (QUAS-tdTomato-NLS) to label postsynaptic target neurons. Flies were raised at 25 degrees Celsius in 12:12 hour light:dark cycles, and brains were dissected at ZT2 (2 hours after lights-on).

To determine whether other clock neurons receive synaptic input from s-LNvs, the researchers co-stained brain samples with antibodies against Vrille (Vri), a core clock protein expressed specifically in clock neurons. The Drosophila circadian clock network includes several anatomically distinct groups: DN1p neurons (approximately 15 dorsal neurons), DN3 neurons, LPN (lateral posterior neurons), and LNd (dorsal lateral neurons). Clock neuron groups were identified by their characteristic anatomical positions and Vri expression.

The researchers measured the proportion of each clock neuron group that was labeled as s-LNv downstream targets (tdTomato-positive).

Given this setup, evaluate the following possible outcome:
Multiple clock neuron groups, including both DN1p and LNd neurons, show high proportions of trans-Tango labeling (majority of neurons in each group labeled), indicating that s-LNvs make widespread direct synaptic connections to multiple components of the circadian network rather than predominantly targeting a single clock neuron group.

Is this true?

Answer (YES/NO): NO